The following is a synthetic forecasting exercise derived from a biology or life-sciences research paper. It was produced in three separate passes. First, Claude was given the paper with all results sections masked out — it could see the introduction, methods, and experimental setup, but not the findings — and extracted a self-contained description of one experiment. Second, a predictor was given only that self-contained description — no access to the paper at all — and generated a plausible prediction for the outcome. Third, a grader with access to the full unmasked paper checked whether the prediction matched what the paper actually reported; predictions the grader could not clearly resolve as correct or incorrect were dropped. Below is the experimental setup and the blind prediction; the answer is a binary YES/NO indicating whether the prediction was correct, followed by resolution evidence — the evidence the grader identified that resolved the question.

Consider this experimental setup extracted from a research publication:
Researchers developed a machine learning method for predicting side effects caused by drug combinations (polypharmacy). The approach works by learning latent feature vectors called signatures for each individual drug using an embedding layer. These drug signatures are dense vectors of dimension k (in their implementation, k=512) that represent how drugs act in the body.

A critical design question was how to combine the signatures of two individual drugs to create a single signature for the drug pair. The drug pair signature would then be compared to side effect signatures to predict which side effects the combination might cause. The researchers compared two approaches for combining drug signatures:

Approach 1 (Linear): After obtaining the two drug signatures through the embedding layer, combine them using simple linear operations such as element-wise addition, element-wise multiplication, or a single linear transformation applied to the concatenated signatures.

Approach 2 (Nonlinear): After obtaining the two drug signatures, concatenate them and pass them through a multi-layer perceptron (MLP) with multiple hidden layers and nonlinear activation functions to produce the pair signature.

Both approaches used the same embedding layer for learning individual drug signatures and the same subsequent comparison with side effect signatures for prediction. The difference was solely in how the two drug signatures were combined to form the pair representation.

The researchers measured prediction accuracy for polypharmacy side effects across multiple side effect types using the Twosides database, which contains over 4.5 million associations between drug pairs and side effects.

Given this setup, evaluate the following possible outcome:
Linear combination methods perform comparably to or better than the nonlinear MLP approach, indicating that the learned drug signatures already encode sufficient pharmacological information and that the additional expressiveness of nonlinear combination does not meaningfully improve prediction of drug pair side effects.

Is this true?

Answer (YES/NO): NO